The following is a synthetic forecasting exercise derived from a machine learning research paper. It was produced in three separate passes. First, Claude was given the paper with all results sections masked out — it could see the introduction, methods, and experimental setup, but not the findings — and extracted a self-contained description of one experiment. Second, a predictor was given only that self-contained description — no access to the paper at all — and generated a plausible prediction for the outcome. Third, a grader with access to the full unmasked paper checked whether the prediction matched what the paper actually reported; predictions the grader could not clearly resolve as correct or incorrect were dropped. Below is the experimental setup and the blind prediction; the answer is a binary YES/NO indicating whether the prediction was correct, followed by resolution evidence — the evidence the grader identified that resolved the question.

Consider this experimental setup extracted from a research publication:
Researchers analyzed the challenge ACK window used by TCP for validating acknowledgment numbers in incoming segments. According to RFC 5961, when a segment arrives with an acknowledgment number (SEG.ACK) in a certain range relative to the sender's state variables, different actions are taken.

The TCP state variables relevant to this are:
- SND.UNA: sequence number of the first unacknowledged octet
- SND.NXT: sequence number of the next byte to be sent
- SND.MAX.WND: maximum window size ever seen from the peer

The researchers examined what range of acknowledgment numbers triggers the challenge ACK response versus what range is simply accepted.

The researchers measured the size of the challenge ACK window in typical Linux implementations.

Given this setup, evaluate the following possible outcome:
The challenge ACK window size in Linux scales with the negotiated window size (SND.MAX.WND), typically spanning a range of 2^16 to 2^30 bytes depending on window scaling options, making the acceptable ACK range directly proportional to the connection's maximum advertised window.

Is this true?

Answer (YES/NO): NO